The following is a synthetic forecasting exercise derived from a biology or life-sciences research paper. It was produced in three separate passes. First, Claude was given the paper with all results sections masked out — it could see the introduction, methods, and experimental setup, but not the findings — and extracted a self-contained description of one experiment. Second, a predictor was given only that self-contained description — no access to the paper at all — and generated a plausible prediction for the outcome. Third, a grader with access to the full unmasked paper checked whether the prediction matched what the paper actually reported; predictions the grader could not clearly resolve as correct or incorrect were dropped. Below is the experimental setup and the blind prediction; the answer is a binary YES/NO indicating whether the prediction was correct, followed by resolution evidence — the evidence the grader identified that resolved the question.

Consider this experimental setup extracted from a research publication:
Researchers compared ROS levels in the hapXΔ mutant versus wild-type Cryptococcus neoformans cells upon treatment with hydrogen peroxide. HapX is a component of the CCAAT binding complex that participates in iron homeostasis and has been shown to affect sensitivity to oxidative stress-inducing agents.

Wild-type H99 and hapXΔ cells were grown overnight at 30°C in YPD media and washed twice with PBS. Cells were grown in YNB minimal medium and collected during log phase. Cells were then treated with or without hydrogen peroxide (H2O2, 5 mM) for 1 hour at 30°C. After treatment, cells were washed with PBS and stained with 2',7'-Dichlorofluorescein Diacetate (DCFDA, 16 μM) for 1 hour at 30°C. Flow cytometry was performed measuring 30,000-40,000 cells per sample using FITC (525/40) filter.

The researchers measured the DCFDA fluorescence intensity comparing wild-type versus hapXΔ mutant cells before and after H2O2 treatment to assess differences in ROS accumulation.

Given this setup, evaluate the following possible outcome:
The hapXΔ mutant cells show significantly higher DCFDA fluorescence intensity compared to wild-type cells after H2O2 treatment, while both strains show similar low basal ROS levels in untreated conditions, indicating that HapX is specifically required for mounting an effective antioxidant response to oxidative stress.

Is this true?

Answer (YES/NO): NO